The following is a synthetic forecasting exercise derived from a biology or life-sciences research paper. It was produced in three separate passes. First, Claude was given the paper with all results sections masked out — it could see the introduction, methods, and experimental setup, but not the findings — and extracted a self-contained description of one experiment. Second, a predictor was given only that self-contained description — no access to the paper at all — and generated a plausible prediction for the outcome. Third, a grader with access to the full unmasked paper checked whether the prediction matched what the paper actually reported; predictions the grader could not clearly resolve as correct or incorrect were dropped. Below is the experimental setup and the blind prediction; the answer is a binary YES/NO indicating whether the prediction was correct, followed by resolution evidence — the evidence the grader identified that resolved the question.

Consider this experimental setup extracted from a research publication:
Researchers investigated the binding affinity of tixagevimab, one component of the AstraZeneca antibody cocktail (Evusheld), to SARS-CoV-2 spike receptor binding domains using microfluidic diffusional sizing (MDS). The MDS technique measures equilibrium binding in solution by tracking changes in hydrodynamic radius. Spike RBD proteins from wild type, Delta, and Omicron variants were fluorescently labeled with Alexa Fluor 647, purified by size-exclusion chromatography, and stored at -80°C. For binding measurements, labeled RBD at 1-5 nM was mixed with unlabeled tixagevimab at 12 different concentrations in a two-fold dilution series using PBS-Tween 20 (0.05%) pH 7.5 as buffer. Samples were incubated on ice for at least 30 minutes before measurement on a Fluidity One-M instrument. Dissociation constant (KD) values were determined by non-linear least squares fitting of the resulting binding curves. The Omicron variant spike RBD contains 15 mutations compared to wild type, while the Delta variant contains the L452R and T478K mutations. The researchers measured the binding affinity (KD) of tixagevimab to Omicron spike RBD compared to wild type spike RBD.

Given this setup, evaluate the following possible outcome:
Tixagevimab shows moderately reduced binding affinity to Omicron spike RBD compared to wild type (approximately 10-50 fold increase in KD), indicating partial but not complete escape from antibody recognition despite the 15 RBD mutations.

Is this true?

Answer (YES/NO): NO